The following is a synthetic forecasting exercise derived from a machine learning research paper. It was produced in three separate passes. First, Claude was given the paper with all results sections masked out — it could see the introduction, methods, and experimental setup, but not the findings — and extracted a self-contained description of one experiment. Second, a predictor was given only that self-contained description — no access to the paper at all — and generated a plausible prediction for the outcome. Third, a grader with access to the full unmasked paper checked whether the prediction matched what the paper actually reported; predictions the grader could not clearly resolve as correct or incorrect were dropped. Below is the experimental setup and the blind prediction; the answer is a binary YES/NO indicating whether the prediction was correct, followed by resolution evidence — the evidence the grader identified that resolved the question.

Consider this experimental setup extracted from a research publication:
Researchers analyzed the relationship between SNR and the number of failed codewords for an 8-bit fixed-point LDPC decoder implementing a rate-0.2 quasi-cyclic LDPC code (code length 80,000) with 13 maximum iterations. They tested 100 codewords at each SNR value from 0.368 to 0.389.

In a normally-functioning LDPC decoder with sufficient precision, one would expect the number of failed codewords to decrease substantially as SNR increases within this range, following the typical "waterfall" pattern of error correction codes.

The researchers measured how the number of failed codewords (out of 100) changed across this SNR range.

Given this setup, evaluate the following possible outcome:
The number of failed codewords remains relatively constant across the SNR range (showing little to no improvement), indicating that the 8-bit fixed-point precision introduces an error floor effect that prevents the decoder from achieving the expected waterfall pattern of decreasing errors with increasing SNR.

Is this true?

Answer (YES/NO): NO